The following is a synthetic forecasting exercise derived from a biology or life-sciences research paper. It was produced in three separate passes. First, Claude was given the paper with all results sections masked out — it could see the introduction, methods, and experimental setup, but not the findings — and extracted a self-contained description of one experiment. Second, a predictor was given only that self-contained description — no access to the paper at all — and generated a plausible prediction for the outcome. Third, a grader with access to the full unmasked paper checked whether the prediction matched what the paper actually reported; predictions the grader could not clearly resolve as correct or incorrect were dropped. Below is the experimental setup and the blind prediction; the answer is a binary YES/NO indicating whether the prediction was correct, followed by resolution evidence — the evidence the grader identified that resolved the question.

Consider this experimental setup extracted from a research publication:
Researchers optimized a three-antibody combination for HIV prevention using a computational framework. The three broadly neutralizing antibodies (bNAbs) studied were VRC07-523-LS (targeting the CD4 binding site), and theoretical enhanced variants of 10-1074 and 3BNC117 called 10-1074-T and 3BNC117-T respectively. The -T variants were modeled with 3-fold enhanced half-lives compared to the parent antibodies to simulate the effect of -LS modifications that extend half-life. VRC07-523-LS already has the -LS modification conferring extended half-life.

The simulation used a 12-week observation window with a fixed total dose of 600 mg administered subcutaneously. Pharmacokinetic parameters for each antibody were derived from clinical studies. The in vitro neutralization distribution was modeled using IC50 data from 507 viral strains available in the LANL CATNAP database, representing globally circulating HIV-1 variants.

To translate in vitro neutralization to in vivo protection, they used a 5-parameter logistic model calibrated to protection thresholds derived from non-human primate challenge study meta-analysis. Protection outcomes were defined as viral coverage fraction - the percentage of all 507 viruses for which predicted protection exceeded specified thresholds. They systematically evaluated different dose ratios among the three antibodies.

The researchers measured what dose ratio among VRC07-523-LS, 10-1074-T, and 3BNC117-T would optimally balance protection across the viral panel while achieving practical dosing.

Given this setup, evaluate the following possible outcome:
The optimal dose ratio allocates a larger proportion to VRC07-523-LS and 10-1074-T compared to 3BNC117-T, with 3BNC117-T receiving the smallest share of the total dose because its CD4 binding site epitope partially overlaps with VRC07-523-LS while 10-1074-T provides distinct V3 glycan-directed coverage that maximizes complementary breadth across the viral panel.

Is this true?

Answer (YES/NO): YES